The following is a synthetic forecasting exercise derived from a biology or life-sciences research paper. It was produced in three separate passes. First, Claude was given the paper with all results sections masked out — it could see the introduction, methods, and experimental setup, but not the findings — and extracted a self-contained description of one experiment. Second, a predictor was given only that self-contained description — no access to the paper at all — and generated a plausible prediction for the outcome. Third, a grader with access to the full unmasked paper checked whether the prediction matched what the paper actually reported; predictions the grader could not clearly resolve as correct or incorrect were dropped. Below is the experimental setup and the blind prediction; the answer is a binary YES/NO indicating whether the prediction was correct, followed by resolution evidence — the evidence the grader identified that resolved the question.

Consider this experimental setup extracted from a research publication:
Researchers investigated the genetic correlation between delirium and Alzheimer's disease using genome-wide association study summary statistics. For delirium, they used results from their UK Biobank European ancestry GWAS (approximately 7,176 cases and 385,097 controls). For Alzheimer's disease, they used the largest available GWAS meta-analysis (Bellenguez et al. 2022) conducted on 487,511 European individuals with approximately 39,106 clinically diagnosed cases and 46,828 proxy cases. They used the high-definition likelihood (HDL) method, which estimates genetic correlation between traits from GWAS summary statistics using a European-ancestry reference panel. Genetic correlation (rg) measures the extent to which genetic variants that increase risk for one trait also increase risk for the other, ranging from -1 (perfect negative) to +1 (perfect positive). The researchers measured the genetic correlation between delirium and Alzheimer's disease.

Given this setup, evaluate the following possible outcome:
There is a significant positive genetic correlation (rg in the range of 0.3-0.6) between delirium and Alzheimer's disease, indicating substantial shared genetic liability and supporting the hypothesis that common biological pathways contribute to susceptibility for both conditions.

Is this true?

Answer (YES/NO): YES